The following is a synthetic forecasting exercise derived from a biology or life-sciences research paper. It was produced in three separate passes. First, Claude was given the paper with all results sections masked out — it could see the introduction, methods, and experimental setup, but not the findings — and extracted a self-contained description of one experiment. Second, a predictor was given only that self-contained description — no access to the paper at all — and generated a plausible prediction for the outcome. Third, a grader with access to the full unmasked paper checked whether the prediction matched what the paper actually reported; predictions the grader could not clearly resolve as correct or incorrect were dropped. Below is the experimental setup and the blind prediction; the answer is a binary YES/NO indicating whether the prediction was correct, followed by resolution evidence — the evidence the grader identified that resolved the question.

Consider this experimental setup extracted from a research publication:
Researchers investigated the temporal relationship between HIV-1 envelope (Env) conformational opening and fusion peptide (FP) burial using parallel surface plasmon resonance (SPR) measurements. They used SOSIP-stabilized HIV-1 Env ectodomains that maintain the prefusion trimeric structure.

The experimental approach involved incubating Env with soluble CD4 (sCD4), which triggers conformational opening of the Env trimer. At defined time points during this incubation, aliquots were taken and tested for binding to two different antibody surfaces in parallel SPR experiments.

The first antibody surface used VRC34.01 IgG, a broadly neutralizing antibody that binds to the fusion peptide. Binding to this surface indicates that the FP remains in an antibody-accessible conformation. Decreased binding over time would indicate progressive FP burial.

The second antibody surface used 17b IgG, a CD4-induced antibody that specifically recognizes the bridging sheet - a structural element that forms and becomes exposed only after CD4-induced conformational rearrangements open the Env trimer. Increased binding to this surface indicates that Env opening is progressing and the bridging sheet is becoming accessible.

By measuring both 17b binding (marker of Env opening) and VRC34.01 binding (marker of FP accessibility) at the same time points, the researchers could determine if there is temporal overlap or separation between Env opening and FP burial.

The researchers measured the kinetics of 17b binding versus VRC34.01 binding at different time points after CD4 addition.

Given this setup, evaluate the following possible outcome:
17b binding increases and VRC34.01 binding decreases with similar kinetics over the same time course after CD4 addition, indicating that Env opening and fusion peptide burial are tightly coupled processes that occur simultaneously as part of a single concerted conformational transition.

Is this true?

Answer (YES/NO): NO